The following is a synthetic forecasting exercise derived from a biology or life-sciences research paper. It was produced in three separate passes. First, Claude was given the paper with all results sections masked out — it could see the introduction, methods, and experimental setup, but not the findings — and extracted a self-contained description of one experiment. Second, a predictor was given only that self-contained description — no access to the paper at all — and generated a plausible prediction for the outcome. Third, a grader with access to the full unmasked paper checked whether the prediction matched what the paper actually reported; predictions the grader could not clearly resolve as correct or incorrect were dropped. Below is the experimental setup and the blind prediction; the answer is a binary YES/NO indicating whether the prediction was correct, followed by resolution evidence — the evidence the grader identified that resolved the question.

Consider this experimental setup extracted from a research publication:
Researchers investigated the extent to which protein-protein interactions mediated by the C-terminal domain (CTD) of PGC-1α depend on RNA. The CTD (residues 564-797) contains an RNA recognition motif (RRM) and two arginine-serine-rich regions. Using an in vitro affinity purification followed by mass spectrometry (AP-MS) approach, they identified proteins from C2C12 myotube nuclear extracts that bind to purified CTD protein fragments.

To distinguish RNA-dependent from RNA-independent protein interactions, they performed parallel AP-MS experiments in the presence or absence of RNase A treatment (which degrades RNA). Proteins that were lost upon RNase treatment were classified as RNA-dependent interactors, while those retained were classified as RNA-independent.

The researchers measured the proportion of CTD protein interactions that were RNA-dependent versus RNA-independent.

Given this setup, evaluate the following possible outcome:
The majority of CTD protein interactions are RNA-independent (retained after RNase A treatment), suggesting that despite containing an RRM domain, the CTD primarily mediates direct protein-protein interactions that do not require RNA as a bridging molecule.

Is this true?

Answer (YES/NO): NO